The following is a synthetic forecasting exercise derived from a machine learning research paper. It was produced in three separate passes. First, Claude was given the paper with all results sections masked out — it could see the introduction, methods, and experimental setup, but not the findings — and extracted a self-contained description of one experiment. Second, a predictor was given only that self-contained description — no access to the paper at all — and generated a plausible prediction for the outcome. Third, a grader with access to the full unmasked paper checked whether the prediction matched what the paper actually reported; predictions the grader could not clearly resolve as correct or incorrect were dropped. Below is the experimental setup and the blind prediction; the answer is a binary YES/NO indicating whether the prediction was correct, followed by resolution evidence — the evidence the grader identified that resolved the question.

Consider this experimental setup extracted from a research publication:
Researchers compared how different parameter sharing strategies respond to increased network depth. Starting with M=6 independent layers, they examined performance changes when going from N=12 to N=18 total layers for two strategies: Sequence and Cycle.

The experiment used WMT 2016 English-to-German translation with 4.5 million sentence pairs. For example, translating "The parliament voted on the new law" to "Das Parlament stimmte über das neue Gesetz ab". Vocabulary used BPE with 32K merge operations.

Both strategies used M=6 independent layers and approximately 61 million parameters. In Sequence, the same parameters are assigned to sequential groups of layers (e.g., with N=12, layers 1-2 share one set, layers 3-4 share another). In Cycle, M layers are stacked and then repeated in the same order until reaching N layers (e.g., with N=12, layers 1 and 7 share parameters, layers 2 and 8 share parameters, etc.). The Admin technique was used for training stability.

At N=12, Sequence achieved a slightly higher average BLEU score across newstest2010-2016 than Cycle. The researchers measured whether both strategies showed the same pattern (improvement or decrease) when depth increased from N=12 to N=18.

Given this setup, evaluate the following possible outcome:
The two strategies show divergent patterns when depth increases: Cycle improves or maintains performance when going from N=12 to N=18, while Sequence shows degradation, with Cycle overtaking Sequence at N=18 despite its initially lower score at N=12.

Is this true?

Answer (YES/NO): YES